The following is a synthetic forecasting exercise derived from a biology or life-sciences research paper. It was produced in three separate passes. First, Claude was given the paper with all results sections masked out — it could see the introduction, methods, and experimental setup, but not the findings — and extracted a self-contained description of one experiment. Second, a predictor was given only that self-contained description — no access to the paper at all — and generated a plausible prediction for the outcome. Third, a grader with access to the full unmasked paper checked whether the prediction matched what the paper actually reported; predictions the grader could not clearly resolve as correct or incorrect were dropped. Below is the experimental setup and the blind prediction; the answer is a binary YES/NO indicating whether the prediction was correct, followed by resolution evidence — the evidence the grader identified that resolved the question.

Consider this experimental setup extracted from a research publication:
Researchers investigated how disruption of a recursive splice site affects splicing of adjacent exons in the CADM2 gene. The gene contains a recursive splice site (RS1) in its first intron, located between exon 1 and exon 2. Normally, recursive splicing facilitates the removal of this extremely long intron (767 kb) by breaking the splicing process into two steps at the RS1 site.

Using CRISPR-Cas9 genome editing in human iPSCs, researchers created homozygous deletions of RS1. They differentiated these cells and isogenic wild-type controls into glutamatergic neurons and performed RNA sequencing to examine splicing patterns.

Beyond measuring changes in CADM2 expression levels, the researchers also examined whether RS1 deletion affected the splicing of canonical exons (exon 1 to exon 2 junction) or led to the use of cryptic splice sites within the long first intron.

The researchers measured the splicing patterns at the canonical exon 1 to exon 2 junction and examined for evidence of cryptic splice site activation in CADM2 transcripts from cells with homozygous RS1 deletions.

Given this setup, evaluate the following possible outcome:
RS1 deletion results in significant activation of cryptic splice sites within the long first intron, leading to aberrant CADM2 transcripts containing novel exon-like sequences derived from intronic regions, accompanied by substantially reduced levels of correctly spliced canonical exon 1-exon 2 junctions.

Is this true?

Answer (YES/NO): NO